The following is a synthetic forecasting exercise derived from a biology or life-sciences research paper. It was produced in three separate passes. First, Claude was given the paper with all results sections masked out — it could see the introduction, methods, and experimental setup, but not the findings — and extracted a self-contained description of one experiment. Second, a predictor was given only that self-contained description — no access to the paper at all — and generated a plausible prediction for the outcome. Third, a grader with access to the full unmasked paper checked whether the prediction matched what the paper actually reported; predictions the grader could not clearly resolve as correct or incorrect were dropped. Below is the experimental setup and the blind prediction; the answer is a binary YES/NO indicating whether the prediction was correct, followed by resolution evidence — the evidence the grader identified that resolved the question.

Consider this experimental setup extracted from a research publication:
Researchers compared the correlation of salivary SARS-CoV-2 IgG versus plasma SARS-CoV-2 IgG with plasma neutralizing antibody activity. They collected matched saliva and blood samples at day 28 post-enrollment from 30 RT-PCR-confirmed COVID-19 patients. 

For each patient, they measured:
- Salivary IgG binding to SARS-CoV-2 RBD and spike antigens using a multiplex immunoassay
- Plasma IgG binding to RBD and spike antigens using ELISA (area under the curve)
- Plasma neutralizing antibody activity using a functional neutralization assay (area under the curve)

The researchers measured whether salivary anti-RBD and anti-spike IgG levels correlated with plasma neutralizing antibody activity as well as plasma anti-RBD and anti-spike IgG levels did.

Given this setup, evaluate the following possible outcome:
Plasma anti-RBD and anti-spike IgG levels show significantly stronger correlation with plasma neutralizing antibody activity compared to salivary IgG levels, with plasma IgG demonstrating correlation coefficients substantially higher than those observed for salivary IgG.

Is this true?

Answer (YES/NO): NO